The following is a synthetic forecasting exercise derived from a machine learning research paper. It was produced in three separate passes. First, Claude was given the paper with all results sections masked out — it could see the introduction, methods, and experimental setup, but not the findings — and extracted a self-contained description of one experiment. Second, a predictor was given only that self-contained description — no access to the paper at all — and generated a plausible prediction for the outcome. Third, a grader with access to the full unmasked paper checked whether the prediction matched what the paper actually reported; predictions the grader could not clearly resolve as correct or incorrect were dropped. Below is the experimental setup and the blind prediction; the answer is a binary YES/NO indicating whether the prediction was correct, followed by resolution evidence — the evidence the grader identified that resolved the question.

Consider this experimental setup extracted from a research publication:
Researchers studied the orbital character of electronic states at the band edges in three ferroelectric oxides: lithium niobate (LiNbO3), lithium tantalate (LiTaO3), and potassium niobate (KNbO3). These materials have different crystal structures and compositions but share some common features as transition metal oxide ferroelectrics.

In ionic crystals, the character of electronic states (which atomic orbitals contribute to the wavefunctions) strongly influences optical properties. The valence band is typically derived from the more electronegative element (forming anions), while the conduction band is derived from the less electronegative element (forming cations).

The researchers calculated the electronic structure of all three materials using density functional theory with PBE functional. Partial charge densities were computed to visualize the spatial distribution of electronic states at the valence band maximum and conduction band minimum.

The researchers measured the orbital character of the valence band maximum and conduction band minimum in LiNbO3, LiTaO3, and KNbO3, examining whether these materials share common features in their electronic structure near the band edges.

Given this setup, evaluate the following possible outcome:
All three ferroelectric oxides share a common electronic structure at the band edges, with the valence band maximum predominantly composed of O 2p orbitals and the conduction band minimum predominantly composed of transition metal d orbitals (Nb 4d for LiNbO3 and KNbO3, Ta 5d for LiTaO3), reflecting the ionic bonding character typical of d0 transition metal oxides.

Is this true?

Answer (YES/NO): YES